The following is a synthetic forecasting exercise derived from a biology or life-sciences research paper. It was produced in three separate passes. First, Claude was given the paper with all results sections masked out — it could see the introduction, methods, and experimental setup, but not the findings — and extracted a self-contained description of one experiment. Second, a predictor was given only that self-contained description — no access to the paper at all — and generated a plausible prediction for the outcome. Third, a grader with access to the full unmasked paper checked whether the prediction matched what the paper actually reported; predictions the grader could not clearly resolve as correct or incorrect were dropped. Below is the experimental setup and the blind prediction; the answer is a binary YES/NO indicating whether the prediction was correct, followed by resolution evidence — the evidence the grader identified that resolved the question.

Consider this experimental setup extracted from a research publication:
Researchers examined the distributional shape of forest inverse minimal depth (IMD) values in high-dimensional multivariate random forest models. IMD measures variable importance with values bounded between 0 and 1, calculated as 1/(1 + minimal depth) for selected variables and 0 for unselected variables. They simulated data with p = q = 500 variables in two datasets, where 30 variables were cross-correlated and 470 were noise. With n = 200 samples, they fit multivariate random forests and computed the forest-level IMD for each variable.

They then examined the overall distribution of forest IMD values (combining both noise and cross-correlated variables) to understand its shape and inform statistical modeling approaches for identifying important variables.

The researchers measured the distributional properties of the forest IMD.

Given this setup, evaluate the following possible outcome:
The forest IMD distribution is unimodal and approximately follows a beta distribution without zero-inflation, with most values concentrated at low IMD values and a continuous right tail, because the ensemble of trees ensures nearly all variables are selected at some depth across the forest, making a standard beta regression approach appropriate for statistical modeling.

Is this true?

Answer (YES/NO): NO